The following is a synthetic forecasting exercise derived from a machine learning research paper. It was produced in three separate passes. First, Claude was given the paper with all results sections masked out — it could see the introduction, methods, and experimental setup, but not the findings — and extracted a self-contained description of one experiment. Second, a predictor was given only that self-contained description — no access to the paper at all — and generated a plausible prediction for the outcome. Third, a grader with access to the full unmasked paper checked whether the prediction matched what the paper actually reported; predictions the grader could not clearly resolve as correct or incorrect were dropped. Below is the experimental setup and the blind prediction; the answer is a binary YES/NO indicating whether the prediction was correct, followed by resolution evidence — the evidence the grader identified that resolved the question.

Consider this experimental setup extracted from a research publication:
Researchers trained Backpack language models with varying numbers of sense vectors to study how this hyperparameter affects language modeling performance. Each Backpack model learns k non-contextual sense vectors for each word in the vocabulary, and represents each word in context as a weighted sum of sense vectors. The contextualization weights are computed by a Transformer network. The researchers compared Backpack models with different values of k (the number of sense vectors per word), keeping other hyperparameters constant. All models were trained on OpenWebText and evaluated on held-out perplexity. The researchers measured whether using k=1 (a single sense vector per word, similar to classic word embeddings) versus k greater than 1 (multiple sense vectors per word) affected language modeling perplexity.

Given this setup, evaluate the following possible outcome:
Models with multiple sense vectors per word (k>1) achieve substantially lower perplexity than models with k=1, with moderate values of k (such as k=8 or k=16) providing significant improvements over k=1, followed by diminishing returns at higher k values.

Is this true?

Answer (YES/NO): YES